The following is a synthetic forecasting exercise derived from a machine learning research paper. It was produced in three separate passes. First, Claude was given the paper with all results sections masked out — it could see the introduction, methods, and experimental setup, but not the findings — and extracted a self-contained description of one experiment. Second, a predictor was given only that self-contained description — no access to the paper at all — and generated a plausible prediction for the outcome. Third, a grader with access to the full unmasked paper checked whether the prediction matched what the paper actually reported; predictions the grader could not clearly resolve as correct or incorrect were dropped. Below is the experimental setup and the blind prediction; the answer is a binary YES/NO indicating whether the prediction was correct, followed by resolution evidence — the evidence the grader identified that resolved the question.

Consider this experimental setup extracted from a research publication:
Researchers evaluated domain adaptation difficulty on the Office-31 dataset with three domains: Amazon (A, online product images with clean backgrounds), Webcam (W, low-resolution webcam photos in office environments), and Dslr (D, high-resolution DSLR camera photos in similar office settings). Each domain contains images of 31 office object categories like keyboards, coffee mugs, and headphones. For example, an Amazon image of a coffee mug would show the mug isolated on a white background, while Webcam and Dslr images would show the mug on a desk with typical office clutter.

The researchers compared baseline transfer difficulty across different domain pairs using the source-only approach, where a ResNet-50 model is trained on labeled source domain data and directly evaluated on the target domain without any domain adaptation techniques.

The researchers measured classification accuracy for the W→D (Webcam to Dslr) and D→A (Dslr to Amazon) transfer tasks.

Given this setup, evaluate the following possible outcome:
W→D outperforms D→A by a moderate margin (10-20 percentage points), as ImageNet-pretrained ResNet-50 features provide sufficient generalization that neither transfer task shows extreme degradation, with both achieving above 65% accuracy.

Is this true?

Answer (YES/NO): NO